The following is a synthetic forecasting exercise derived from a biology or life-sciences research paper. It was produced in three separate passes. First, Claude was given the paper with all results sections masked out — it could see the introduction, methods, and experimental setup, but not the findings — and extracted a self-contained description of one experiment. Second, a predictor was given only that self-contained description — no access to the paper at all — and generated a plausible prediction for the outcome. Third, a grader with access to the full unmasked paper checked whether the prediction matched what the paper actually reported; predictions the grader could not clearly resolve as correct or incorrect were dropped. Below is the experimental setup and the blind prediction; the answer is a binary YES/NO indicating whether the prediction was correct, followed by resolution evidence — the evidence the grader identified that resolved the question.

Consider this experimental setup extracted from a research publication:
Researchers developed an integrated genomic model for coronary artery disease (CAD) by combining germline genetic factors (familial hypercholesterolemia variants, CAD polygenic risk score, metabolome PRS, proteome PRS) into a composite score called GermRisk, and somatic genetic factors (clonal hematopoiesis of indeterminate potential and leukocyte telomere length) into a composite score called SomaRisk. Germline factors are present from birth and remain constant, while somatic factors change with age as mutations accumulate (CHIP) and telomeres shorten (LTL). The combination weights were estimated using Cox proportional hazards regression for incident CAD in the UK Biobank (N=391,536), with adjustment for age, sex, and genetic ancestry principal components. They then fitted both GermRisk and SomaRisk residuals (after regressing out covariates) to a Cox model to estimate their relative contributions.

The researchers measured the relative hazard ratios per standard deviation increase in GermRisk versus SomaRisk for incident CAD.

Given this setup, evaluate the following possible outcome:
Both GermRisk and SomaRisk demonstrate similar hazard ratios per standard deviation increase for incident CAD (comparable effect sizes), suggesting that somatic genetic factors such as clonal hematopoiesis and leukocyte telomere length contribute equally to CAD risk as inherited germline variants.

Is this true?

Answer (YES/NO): NO